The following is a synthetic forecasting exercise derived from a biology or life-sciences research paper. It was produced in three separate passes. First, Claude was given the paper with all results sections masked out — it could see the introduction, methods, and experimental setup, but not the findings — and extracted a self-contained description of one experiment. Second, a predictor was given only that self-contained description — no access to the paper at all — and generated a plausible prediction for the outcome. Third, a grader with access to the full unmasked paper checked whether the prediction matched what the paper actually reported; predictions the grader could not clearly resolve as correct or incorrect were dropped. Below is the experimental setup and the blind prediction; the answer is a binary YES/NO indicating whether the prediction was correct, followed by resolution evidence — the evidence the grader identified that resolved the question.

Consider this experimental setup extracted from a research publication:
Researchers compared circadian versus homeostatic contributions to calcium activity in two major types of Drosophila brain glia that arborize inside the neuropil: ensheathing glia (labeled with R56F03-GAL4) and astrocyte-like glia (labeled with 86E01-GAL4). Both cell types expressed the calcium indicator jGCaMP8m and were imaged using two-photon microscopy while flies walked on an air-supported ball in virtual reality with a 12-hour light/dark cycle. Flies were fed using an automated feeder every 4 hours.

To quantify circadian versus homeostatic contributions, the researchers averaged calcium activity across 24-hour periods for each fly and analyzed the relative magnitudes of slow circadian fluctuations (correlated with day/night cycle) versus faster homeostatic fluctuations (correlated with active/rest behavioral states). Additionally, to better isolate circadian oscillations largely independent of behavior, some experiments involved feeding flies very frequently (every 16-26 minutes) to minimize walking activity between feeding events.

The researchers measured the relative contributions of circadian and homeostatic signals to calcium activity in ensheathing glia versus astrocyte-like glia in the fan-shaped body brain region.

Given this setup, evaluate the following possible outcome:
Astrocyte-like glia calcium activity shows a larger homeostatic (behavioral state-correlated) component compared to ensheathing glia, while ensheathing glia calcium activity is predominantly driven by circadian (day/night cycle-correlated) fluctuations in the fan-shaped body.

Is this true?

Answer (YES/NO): NO